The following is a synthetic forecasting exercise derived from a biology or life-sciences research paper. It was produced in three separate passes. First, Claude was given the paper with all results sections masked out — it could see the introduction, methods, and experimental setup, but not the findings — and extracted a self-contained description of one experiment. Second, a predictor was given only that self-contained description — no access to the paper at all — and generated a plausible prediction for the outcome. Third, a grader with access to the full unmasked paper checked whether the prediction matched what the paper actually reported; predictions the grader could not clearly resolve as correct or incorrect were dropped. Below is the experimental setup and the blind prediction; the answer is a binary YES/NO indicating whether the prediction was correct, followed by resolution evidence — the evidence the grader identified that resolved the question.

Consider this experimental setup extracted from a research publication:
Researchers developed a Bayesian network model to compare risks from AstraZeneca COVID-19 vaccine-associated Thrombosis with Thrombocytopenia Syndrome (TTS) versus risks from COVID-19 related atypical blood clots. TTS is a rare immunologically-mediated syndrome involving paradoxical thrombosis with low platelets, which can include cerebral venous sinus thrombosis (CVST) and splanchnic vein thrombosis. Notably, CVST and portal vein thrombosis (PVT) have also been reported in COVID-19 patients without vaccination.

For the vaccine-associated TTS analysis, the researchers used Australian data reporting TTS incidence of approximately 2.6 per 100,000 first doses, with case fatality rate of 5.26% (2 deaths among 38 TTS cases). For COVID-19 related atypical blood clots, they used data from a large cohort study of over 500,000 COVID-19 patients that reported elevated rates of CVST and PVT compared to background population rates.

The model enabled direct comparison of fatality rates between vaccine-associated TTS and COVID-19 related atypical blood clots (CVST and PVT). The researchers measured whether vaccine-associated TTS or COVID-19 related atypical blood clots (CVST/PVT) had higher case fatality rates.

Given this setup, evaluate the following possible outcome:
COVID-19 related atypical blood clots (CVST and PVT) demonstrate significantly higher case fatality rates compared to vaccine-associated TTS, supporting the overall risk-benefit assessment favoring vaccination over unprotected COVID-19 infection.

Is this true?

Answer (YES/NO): YES